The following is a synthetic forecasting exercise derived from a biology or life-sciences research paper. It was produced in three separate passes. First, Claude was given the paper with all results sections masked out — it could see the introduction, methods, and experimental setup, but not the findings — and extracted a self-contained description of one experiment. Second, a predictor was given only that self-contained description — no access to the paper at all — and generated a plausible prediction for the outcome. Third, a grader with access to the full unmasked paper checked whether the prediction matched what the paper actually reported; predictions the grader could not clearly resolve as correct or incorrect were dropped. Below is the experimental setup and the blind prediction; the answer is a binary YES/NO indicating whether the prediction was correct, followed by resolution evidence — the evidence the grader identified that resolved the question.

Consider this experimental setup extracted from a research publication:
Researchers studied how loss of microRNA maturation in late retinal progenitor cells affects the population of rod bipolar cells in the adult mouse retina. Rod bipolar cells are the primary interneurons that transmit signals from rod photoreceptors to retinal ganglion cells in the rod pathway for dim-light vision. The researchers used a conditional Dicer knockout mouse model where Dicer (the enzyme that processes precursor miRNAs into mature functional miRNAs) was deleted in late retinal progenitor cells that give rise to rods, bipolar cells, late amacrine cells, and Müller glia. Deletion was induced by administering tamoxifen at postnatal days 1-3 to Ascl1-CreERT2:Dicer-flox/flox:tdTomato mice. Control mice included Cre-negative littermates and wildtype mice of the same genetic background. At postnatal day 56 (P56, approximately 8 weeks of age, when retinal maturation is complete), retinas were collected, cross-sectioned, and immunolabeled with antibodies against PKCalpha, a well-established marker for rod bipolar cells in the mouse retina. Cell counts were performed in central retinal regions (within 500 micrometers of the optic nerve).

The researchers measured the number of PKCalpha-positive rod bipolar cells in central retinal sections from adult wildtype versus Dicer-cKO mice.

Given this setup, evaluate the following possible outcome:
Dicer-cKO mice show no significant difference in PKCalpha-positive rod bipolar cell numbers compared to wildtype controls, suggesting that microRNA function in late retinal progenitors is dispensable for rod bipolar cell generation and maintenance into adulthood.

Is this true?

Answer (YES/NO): NO